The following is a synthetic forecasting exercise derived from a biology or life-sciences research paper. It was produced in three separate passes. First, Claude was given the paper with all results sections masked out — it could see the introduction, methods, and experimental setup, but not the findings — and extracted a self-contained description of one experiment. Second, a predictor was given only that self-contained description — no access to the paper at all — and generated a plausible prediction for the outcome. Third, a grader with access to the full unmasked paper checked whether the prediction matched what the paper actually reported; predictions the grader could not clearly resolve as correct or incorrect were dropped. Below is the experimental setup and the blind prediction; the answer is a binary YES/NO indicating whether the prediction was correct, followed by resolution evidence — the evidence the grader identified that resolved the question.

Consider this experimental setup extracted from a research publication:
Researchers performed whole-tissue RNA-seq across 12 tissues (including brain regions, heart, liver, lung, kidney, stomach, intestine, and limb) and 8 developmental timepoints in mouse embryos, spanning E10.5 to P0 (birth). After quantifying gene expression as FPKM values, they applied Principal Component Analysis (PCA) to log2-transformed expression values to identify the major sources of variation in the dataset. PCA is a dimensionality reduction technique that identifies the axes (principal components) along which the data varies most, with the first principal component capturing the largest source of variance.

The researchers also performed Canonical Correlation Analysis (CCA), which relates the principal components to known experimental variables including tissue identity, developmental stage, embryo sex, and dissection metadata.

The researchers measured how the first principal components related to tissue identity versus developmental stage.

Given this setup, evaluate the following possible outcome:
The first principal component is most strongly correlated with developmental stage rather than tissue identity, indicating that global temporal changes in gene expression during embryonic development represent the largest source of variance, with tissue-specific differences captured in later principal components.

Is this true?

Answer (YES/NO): NO